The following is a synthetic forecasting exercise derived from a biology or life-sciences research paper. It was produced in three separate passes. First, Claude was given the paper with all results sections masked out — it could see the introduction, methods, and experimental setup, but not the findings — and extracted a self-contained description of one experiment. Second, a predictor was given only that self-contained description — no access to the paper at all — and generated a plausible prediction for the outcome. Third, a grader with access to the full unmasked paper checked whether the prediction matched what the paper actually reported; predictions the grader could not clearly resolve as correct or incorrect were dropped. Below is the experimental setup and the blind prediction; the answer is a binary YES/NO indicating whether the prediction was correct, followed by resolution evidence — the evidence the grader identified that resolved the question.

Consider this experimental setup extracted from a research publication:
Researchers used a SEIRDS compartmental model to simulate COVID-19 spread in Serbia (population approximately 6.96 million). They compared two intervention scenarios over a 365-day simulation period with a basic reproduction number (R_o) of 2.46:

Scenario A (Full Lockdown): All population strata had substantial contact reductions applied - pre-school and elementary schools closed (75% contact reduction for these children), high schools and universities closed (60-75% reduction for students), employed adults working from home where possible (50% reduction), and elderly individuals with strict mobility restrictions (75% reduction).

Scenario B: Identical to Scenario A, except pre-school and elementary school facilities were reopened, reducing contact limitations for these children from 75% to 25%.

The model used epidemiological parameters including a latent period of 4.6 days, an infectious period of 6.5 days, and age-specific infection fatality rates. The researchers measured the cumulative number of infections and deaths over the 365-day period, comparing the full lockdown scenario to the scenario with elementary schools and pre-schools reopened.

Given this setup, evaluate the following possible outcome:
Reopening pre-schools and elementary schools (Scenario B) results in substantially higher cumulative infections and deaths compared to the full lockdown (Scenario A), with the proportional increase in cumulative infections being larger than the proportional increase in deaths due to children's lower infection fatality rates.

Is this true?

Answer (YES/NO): YES